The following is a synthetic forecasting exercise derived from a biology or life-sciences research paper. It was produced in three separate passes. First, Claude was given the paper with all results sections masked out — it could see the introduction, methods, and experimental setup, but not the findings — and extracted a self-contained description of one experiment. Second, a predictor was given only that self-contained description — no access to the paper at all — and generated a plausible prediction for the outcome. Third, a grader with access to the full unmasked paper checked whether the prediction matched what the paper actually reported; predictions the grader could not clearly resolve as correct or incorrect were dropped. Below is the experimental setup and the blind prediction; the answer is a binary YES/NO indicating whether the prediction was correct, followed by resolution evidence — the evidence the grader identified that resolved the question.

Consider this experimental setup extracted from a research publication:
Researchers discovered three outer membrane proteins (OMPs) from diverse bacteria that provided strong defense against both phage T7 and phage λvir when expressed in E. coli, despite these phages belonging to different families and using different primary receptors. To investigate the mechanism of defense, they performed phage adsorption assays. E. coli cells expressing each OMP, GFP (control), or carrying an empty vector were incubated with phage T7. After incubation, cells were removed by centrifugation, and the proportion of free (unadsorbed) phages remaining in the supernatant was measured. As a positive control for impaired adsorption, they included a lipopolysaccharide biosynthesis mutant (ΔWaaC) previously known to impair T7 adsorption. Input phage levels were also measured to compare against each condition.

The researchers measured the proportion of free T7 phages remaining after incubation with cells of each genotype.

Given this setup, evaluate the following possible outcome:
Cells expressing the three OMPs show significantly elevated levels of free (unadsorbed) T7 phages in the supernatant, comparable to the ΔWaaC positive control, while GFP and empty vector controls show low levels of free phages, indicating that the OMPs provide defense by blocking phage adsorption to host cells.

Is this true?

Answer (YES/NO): YES